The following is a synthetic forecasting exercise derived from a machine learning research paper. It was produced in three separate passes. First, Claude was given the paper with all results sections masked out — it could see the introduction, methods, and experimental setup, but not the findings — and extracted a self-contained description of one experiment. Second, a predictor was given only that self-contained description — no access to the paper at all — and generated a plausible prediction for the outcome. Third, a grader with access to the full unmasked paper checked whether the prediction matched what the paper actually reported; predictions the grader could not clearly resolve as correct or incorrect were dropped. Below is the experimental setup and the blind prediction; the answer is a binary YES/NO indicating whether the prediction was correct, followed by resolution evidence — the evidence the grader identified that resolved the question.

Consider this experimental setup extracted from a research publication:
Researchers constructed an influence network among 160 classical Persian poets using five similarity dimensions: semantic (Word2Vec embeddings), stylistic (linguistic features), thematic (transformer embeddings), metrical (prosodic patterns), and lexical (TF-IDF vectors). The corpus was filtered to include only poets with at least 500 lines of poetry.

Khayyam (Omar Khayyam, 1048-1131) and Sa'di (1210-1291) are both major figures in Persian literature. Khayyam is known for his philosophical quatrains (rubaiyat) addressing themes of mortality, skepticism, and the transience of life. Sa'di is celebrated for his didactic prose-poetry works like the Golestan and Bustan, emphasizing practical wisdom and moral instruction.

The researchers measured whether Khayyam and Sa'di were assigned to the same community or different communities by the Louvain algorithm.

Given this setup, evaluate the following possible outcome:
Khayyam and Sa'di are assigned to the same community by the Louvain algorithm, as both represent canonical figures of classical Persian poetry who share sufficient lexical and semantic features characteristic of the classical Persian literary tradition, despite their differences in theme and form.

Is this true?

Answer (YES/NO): YES